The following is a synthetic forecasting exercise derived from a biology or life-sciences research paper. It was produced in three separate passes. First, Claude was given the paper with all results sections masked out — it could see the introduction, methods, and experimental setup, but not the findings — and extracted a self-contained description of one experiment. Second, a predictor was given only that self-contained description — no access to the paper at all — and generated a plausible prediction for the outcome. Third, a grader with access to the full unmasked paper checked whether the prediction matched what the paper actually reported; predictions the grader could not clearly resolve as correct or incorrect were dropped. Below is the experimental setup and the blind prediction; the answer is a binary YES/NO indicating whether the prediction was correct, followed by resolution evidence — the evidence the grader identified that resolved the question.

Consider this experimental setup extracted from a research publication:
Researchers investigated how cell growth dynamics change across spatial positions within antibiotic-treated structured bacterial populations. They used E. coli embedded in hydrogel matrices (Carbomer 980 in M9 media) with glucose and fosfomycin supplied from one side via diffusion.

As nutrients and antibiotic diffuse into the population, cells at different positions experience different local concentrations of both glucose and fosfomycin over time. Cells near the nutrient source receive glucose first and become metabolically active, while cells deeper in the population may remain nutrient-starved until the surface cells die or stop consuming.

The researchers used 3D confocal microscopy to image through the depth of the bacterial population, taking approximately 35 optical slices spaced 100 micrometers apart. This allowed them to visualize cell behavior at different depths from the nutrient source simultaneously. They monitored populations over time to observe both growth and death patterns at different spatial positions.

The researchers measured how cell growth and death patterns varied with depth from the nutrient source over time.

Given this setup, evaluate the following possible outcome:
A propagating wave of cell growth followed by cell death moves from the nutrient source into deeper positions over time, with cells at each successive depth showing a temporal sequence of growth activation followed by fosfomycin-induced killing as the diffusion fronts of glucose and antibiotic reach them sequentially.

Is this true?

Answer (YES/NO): YES